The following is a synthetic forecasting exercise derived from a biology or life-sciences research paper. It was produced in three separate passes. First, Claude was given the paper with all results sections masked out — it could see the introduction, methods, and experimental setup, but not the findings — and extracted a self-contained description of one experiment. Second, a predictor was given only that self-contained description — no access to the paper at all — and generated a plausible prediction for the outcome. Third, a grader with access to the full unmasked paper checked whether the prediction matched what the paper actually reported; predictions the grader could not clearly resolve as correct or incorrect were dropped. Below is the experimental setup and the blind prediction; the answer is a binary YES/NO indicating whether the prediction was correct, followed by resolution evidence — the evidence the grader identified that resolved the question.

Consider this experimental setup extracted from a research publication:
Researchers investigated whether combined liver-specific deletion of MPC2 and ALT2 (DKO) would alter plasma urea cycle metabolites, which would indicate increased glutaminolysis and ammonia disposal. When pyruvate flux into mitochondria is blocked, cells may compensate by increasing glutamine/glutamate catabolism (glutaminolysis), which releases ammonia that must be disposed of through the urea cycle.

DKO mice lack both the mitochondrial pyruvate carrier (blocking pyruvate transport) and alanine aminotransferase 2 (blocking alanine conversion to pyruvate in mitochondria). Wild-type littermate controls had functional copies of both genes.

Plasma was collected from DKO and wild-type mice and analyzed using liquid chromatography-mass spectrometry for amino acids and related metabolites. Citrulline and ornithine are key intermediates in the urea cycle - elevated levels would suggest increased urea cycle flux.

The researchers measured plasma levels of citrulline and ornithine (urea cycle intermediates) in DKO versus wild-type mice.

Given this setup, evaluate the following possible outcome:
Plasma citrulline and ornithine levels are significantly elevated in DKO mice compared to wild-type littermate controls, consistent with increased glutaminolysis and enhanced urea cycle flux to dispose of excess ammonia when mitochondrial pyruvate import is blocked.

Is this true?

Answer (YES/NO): YES